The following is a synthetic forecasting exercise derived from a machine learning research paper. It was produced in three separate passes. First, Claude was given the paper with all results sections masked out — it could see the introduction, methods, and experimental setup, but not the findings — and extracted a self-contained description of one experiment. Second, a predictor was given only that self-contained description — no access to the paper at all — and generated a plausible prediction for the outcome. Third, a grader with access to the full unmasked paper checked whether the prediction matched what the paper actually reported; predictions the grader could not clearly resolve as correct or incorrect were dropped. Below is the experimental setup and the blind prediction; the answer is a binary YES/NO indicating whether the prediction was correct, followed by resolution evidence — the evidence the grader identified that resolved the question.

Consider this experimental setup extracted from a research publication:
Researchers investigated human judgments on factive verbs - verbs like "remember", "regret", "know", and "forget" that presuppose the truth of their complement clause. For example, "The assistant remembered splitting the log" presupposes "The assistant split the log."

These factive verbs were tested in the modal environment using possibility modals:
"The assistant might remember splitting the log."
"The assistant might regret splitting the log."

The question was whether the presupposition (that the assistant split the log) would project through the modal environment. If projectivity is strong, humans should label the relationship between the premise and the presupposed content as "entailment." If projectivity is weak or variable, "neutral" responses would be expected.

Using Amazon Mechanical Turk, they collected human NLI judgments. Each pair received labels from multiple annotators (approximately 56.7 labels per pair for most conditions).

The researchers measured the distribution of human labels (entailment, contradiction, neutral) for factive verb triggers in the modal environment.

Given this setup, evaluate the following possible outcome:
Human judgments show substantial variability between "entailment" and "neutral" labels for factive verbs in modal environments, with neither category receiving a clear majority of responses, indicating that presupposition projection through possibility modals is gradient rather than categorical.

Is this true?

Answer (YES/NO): NO